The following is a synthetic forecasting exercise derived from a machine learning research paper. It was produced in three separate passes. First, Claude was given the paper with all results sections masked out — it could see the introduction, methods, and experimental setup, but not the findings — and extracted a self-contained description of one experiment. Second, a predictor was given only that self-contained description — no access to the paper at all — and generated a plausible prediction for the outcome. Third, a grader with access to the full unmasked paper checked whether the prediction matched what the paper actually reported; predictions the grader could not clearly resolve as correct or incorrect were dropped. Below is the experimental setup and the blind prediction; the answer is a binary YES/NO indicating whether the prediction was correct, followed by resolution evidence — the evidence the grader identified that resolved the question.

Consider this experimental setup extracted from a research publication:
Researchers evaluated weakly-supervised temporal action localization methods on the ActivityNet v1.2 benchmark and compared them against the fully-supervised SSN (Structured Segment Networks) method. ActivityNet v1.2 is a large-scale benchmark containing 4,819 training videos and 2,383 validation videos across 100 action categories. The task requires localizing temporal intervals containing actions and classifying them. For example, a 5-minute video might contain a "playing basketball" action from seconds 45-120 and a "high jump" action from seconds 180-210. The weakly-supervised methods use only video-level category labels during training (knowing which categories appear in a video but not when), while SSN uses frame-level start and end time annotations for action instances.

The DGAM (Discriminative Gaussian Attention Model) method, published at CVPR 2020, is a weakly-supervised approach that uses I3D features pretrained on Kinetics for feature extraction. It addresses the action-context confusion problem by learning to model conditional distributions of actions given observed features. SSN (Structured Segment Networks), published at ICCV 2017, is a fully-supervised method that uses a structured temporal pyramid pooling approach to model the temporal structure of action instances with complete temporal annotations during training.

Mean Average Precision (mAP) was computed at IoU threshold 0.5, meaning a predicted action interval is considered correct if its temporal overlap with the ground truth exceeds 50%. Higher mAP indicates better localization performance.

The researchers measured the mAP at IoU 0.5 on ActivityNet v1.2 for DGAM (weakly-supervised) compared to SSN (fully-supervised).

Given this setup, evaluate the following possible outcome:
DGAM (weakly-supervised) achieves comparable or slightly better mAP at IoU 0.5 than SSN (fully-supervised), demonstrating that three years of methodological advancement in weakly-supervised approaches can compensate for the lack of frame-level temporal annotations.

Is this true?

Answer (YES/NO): YES